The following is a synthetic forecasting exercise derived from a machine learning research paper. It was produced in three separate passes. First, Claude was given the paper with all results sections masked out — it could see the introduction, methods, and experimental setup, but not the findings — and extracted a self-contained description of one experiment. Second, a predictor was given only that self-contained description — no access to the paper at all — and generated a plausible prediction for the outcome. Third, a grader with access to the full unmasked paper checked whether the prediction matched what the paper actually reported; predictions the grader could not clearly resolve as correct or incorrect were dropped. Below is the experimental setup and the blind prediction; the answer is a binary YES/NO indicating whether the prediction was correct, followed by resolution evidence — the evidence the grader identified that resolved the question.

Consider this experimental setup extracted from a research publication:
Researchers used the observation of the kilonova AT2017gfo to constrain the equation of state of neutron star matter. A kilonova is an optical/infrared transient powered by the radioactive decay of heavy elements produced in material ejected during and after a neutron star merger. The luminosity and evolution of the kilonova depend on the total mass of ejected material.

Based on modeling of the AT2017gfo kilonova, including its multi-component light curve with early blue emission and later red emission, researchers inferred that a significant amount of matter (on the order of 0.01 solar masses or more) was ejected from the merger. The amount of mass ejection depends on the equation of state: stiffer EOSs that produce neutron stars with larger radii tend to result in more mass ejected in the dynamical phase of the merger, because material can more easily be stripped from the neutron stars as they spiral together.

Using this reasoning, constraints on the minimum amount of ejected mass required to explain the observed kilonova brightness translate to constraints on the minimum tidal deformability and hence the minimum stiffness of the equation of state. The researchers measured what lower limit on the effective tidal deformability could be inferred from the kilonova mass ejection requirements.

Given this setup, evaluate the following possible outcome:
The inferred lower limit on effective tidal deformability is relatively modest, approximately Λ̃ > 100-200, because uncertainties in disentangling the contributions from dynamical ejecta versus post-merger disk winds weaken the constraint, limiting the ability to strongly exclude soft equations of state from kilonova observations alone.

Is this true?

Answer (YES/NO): NO